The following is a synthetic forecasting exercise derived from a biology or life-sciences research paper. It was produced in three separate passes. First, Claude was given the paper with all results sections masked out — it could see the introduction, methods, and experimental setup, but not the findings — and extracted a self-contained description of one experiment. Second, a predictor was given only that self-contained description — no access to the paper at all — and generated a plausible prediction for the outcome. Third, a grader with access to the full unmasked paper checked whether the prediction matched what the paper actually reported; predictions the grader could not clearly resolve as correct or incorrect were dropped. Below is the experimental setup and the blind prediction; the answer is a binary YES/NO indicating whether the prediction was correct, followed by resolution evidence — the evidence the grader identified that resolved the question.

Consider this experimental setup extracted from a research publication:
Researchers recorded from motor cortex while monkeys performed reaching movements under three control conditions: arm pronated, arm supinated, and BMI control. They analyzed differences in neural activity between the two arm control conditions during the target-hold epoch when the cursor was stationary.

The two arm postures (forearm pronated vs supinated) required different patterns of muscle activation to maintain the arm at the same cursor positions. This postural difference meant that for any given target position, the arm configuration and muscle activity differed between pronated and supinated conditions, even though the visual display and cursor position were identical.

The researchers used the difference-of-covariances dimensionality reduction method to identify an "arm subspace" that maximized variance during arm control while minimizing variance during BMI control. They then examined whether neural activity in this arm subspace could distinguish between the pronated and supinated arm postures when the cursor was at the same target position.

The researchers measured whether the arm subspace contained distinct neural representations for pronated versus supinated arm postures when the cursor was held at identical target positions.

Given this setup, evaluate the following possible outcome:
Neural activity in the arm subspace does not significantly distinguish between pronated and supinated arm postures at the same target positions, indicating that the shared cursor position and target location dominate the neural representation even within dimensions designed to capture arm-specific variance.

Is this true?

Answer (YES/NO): NO